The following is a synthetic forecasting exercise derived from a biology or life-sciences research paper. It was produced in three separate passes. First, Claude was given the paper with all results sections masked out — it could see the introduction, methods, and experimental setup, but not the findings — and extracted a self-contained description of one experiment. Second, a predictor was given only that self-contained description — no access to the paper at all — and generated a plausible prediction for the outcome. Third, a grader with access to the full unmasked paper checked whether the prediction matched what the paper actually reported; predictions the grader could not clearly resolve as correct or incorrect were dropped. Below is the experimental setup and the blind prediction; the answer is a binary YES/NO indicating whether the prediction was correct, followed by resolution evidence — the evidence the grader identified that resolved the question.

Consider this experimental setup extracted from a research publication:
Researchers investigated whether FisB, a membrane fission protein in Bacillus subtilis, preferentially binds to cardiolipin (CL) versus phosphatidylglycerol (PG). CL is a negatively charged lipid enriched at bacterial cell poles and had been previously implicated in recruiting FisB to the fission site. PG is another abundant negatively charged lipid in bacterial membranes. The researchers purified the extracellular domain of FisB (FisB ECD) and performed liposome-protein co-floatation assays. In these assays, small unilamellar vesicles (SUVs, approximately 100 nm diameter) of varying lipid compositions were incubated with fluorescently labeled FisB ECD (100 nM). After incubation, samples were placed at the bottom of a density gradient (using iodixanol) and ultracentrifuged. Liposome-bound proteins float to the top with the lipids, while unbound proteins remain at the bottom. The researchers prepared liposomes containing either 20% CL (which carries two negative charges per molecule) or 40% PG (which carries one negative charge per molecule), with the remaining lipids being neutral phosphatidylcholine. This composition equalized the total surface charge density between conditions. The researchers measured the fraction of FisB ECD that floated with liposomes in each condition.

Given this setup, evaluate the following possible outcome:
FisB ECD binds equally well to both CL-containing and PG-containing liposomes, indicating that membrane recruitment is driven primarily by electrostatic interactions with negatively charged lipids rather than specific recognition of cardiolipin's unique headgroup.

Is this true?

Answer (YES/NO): YES